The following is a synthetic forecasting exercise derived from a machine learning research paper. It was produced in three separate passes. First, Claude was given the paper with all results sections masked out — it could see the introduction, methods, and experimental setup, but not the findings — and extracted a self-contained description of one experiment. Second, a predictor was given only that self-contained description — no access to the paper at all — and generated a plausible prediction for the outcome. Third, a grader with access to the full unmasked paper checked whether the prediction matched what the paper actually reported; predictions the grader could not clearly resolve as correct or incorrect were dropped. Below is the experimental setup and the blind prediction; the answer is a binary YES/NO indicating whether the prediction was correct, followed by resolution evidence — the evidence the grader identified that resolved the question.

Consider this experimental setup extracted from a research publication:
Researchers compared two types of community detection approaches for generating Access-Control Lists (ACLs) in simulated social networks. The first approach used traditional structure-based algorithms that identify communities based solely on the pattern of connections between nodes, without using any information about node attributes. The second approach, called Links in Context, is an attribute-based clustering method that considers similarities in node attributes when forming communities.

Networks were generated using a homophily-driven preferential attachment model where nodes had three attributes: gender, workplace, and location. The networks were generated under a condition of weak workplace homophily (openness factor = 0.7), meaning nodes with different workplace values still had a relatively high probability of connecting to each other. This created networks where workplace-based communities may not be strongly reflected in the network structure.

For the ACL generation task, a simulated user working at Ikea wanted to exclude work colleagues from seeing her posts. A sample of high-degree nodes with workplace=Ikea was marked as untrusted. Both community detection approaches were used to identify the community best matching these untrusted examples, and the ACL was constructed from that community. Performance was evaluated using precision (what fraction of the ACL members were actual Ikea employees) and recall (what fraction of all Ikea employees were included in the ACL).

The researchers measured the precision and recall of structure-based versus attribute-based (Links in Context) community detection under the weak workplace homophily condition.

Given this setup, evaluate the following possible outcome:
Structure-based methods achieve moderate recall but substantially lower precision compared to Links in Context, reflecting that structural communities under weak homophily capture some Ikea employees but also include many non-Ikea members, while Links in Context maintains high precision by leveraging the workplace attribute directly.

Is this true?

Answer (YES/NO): NO